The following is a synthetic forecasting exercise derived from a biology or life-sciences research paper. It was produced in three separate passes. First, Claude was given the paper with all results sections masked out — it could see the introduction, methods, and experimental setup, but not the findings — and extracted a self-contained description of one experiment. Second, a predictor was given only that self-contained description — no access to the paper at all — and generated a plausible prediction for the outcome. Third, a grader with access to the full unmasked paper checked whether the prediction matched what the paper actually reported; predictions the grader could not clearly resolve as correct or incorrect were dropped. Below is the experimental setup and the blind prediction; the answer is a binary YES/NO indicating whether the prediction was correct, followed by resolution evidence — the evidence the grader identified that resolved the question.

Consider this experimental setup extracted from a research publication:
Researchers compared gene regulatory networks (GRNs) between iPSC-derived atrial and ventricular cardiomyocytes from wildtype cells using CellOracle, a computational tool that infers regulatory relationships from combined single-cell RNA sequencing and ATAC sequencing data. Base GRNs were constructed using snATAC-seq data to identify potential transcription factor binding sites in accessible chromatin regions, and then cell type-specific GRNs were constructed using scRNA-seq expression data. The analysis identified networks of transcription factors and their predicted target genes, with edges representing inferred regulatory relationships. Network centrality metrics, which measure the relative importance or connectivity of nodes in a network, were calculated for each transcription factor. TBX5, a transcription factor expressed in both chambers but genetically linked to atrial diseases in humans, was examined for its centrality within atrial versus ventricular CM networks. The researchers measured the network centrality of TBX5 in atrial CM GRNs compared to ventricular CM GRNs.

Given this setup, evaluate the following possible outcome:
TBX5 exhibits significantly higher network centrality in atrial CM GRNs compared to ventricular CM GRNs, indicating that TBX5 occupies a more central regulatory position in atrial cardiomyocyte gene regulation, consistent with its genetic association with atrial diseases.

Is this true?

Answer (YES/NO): NO